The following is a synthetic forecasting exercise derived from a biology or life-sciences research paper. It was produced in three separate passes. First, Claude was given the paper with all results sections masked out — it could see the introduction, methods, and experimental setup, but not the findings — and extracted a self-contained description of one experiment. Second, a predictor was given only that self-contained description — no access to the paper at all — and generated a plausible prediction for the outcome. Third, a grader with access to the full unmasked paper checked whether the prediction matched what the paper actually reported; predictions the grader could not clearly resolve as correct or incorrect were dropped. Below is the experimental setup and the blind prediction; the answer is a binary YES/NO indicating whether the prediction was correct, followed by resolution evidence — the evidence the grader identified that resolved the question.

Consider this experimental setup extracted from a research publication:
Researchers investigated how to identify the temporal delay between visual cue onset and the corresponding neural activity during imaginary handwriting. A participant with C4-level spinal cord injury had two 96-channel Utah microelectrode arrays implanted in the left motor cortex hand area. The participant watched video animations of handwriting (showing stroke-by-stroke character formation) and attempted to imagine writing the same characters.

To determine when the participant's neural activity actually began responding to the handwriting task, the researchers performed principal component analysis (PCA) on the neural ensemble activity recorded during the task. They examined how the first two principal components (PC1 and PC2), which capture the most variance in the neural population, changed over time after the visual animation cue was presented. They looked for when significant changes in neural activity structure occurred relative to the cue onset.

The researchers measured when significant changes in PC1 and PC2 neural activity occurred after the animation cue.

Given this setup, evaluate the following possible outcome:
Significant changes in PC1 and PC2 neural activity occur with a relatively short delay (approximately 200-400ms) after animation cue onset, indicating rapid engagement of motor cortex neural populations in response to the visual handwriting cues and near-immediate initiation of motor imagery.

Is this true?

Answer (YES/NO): YES